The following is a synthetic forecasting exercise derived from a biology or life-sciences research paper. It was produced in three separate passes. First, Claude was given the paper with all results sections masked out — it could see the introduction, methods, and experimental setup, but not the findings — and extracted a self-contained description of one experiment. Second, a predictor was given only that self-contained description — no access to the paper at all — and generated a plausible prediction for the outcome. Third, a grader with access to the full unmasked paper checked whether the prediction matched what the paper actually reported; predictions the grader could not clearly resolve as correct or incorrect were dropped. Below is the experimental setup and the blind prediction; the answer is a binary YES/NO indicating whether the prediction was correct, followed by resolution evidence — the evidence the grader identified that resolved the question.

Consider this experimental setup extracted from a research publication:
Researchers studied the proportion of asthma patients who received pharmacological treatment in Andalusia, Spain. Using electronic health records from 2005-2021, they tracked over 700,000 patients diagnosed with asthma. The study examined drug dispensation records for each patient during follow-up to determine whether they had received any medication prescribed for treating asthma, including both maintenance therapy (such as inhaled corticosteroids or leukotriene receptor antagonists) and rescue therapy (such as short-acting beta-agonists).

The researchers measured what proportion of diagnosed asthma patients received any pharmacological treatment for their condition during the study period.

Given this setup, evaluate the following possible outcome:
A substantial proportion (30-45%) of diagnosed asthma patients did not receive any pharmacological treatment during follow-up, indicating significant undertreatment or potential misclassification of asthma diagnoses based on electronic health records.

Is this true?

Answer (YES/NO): NO